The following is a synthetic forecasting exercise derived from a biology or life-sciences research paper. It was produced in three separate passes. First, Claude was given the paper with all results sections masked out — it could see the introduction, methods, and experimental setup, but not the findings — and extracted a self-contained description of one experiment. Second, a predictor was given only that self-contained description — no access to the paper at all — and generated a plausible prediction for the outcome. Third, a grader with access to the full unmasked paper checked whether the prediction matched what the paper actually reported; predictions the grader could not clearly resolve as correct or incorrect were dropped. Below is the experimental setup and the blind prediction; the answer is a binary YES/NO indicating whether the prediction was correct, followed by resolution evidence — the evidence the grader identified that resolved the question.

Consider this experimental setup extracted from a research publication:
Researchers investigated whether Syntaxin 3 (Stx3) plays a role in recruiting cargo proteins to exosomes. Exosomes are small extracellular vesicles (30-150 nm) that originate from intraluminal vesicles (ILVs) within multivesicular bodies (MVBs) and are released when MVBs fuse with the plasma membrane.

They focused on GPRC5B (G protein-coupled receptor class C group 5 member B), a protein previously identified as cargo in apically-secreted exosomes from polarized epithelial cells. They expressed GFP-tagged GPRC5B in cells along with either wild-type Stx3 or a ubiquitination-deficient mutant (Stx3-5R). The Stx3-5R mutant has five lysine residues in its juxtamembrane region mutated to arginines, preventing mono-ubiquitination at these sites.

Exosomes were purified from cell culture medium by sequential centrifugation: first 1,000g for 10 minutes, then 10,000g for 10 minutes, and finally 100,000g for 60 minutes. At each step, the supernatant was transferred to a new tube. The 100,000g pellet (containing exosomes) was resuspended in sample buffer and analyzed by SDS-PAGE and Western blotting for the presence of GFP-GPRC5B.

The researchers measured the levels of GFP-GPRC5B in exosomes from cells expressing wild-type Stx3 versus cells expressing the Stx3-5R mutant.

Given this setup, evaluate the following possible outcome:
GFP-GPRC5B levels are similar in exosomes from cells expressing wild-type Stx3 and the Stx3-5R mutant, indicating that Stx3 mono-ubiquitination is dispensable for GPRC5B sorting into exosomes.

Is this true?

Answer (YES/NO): NO